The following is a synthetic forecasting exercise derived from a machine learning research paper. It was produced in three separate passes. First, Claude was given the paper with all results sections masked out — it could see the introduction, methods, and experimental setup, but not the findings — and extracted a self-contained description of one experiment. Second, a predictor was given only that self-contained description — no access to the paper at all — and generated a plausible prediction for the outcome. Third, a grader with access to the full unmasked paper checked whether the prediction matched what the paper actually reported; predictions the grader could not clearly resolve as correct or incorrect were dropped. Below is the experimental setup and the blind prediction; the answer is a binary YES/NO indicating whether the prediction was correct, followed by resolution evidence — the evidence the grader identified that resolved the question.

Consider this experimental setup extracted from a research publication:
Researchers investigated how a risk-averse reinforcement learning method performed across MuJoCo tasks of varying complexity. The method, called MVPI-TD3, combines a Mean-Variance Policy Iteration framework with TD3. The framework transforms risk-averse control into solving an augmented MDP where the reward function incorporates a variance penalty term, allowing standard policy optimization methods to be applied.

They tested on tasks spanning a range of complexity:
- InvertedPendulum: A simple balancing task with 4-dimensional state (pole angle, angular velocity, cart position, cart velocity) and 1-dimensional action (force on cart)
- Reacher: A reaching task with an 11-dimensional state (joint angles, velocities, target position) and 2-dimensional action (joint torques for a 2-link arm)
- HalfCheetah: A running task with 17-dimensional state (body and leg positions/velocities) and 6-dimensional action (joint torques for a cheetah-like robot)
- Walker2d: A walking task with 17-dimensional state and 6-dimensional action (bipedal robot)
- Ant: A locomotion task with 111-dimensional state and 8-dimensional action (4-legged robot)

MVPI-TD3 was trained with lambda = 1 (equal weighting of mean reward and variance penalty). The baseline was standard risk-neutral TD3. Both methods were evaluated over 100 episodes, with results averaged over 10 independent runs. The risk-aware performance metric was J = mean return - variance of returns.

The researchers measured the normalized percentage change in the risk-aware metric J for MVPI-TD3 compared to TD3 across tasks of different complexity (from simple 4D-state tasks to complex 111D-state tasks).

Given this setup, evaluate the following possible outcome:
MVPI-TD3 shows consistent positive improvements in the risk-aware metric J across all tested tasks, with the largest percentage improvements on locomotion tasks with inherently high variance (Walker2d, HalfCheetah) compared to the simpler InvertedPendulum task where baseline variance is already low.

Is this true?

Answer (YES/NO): NO